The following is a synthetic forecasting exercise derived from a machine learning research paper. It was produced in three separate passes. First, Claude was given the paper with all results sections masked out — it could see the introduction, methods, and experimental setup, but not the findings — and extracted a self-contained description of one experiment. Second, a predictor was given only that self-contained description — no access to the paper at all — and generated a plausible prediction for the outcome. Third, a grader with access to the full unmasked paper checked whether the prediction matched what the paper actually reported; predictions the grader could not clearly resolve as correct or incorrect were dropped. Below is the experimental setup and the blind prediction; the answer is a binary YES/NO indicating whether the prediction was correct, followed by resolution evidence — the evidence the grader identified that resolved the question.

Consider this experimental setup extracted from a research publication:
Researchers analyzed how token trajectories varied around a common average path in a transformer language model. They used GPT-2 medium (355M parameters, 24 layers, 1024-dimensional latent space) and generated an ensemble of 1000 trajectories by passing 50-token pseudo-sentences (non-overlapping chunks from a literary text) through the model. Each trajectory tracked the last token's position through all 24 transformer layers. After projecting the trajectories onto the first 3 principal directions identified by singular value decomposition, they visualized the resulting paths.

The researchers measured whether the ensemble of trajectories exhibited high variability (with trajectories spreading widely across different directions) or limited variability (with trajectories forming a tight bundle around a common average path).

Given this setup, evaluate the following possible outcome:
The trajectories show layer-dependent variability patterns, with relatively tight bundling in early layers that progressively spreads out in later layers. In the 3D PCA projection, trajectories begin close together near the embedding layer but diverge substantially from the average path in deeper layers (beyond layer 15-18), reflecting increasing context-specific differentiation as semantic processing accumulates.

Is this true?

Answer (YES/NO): NO